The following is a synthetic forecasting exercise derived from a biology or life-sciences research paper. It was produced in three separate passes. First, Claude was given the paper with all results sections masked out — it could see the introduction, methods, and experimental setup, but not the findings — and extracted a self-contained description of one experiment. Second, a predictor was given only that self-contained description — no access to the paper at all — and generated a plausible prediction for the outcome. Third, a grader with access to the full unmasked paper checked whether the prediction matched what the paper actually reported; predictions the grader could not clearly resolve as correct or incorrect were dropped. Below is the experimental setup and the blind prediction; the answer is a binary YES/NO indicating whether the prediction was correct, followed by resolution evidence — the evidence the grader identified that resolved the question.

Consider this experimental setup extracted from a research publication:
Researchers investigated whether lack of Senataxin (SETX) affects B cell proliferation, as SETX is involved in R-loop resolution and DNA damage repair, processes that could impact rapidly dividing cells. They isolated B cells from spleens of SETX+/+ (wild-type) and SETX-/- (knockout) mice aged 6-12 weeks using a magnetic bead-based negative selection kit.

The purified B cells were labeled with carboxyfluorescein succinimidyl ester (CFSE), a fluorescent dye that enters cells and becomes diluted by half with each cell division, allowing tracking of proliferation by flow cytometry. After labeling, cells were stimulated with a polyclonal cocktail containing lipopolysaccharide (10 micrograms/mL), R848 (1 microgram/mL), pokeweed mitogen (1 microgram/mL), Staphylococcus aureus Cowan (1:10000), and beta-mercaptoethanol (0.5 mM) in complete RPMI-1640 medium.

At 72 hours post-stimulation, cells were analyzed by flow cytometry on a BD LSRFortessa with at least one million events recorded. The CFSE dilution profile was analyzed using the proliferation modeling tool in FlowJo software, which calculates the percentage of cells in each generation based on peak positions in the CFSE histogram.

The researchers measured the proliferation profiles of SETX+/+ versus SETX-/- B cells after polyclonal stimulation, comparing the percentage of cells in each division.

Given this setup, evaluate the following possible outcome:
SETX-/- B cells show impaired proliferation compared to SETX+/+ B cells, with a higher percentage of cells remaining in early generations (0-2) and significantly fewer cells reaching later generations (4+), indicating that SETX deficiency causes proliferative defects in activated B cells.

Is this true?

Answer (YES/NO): YES